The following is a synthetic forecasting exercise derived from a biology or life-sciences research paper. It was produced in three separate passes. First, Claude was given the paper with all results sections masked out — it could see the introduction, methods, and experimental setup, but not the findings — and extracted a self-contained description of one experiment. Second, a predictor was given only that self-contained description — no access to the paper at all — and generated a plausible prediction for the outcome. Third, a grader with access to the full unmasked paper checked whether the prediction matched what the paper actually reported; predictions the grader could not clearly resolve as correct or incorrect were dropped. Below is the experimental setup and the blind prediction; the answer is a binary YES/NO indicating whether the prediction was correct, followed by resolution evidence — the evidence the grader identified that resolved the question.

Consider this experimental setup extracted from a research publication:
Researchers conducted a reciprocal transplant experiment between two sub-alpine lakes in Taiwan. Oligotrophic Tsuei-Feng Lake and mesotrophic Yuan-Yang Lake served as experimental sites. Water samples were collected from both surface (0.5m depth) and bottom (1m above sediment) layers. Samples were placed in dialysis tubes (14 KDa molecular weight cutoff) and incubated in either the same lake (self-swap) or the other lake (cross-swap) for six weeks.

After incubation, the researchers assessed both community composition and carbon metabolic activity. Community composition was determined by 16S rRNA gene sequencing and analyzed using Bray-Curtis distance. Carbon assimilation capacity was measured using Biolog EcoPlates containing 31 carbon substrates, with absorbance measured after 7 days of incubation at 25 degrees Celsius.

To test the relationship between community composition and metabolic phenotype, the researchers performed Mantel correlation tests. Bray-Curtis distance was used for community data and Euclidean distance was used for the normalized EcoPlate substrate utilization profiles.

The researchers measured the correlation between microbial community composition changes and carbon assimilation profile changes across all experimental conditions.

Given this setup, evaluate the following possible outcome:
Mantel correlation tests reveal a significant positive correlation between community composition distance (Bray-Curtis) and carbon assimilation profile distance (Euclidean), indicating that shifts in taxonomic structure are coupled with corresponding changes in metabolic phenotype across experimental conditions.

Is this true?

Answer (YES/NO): NO